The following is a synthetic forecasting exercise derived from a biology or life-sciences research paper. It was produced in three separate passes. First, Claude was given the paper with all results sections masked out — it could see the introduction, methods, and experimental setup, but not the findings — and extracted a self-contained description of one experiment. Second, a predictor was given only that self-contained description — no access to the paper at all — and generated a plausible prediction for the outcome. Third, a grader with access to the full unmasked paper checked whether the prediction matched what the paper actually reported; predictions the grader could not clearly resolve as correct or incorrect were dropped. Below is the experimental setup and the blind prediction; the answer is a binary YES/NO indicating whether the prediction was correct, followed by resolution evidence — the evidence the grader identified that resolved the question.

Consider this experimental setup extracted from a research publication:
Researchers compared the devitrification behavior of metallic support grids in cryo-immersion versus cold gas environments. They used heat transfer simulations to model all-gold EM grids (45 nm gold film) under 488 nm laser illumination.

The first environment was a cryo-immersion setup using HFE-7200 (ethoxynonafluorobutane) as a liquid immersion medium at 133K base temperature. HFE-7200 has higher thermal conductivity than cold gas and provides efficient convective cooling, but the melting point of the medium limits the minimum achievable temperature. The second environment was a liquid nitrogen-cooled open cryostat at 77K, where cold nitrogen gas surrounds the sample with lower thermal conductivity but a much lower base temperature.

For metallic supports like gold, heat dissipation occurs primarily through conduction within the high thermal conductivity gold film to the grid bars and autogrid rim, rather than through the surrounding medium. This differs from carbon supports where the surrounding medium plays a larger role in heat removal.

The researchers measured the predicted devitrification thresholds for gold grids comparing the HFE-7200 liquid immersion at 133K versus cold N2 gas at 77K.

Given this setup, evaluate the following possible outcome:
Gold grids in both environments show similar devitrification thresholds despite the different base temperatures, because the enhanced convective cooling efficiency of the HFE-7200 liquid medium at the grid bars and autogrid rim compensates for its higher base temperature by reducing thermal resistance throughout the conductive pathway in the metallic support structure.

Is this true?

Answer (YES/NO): NO